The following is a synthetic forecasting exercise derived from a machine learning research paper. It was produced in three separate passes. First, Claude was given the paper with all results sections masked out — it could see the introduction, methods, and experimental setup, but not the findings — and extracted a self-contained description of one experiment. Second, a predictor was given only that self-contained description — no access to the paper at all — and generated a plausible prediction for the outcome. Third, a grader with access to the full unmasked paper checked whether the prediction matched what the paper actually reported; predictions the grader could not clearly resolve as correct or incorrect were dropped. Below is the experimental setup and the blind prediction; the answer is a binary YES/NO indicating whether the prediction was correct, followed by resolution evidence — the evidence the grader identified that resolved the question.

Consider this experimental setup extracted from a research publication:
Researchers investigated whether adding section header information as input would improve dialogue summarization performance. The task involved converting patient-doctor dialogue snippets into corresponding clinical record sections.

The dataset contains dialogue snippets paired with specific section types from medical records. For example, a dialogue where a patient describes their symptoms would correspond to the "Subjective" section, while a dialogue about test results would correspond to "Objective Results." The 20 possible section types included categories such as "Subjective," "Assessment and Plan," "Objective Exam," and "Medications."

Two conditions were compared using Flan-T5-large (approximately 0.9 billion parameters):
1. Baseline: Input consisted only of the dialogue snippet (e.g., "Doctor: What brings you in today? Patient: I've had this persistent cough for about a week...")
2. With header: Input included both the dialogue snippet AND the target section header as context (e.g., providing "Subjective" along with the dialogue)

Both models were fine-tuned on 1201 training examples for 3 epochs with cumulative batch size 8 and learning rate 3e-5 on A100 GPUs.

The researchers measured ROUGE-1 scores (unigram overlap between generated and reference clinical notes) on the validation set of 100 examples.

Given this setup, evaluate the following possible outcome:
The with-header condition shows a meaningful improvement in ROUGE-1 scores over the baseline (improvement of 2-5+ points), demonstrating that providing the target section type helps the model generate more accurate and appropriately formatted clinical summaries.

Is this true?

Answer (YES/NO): NO